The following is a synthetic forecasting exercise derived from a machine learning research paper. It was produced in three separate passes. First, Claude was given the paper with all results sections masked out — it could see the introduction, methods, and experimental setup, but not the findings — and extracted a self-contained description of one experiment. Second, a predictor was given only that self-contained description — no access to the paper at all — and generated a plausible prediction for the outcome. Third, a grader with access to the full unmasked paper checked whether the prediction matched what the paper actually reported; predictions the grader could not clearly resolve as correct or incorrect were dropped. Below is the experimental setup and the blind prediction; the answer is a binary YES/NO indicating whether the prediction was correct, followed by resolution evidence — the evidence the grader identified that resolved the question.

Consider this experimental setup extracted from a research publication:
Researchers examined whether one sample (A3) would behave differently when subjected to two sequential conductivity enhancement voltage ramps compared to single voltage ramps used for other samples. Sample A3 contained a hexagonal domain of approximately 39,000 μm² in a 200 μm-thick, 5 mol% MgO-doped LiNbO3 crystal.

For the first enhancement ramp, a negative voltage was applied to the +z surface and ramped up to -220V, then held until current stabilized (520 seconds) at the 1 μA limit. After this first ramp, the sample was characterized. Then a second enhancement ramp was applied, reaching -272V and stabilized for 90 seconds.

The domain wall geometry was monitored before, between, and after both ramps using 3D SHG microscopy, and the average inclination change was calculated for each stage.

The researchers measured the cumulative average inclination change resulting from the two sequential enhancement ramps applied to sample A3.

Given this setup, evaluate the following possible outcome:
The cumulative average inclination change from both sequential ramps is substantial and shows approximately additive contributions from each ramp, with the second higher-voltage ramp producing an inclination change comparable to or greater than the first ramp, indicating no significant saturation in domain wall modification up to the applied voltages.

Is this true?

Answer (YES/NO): NO